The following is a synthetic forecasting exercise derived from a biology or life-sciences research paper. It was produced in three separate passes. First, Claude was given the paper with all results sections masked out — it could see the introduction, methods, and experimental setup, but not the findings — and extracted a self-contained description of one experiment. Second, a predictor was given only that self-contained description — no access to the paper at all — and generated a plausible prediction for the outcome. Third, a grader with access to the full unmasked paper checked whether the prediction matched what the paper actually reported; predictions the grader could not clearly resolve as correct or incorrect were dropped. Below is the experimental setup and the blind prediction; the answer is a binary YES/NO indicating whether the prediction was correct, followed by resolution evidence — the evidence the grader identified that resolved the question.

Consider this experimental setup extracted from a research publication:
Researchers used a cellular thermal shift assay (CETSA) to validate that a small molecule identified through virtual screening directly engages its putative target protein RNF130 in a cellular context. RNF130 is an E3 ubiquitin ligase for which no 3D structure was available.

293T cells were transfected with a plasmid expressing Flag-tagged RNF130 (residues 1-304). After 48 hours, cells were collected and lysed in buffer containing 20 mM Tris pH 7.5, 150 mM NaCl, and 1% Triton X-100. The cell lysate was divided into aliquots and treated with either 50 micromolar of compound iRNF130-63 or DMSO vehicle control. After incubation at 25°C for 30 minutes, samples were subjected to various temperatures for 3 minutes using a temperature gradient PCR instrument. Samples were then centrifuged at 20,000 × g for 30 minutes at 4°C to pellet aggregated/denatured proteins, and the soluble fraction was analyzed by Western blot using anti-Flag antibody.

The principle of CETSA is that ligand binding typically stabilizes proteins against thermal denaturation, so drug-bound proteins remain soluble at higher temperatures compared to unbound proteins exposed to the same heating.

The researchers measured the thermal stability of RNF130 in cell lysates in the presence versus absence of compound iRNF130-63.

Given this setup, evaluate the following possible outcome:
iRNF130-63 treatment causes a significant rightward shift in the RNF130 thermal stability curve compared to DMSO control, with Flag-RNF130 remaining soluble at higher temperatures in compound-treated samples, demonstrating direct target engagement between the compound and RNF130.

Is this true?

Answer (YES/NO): YES